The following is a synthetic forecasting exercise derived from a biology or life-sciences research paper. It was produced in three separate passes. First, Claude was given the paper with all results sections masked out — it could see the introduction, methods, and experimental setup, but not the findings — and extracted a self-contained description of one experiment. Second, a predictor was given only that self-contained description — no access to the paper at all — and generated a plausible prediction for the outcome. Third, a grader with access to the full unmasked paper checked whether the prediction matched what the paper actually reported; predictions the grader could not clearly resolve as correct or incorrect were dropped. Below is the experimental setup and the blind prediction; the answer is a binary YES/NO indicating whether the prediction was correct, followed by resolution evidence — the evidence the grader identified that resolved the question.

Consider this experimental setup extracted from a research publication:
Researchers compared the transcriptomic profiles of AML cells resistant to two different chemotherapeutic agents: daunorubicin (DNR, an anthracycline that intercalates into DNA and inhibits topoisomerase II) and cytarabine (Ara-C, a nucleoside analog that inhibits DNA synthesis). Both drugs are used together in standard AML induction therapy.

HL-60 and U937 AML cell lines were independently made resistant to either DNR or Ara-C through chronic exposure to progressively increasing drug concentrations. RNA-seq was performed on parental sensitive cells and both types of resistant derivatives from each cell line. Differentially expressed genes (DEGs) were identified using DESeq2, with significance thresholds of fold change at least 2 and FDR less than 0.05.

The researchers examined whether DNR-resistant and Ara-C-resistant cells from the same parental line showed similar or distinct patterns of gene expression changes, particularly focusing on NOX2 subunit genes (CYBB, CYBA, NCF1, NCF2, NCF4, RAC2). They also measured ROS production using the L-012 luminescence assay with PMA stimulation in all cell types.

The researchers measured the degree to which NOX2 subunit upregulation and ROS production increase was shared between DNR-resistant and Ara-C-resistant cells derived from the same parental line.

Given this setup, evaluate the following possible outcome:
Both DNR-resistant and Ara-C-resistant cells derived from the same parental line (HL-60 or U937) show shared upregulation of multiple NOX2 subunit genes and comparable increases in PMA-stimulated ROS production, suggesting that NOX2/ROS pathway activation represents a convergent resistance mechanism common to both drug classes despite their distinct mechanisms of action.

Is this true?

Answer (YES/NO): NO